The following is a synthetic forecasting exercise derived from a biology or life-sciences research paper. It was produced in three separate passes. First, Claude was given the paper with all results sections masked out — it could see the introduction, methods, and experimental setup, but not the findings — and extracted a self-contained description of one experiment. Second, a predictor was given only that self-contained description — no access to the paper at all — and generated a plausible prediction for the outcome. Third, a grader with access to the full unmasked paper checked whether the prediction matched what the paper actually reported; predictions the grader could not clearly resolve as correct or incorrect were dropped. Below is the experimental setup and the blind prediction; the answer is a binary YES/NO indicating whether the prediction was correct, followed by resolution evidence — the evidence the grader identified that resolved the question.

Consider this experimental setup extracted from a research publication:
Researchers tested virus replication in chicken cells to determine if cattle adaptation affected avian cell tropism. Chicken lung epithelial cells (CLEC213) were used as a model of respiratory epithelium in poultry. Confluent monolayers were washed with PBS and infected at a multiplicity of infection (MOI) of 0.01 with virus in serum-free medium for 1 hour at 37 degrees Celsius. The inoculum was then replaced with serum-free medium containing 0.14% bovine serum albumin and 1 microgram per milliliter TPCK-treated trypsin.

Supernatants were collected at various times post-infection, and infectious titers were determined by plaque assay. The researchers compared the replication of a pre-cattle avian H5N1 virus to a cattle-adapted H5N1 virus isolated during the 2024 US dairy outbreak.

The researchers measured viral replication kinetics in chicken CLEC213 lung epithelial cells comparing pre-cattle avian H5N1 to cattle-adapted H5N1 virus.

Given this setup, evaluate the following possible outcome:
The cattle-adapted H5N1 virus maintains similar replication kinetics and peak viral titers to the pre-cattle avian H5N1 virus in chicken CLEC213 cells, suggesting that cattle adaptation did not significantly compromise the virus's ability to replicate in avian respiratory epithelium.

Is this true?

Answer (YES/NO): YES